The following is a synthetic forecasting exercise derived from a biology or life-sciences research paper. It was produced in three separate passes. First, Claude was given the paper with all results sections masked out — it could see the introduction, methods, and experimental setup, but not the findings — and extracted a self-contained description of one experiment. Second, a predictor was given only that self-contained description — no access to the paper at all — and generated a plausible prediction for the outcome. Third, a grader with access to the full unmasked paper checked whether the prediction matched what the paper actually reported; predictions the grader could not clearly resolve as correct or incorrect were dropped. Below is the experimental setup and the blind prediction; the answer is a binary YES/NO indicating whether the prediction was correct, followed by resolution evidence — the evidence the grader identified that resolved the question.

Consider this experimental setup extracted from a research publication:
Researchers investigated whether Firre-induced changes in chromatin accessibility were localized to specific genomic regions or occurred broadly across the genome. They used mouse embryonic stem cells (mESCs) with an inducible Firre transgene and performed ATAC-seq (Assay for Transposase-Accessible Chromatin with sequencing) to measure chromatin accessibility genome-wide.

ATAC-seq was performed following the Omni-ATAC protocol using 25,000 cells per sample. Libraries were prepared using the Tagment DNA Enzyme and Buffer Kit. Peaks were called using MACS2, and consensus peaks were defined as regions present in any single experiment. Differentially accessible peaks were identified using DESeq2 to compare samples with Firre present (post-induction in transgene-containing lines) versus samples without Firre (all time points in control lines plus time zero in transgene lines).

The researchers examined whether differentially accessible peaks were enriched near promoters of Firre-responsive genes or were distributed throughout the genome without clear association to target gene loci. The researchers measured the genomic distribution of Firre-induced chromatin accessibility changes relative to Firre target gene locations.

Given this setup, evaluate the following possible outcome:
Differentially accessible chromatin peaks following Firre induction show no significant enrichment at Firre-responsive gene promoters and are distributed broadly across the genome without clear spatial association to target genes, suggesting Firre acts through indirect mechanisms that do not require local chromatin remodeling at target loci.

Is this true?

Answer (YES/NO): NO